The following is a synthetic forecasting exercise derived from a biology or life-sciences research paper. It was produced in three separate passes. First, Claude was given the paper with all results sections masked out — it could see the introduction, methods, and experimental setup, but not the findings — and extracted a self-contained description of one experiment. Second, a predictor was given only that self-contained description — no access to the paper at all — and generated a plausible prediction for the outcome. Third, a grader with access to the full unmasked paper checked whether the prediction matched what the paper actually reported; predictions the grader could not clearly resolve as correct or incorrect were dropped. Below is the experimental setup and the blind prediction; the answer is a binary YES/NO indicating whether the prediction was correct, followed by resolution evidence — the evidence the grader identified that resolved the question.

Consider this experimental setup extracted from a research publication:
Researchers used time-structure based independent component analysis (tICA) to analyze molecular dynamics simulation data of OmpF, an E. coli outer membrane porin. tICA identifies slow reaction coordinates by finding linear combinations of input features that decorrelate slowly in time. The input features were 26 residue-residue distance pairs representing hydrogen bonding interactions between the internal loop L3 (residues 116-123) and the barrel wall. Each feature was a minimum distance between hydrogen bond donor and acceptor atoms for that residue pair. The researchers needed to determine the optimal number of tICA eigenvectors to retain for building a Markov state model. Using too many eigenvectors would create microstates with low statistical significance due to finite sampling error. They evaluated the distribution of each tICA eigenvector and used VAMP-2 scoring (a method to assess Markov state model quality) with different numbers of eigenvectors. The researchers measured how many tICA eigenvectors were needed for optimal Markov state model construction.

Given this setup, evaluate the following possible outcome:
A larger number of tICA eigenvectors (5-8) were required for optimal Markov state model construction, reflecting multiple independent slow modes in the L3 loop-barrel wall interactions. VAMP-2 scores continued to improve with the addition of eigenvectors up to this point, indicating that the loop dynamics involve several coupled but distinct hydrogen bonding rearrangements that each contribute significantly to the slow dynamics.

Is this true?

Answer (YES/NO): YES